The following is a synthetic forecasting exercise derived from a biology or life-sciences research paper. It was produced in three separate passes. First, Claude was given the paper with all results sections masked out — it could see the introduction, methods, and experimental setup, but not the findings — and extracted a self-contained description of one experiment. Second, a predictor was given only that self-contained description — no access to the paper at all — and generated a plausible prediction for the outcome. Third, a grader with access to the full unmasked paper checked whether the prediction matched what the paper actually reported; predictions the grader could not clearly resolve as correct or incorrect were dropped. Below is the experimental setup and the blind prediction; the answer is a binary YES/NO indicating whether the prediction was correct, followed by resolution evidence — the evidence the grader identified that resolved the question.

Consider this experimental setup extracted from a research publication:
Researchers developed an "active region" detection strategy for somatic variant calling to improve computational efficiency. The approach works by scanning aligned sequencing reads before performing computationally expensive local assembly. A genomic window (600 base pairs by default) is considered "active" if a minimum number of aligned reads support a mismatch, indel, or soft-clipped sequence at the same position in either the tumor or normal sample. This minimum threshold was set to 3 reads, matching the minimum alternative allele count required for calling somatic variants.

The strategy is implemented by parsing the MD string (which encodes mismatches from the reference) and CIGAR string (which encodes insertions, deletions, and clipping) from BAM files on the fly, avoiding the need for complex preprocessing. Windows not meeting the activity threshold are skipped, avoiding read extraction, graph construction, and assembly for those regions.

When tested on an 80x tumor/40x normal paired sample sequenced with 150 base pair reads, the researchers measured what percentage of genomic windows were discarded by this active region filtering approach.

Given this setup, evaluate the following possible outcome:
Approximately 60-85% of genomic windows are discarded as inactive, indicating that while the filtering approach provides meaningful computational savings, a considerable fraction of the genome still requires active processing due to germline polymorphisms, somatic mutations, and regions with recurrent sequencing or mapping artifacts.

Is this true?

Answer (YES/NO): NO